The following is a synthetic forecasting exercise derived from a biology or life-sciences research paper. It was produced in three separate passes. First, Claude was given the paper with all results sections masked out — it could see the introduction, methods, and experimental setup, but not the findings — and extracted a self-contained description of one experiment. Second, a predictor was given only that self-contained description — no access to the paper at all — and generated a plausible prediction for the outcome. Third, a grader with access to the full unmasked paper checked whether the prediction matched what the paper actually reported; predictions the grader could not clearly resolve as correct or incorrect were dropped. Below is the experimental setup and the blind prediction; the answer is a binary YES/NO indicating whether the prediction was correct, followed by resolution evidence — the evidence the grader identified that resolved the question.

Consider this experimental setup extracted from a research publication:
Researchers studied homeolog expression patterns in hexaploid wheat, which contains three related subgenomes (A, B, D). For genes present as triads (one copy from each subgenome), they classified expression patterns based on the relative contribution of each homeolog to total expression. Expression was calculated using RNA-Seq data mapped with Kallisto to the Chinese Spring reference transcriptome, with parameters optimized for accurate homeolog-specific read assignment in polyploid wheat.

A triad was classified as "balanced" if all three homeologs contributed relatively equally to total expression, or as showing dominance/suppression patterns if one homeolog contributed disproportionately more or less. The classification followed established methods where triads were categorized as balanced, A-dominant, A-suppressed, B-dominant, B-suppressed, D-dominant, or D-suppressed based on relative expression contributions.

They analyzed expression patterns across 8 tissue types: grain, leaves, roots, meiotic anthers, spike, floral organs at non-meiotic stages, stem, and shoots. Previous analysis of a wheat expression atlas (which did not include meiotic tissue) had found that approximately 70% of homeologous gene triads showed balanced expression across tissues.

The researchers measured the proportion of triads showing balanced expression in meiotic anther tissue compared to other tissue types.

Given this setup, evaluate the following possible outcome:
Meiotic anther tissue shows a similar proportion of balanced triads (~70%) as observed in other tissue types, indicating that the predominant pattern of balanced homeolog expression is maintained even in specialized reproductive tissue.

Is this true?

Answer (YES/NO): NO